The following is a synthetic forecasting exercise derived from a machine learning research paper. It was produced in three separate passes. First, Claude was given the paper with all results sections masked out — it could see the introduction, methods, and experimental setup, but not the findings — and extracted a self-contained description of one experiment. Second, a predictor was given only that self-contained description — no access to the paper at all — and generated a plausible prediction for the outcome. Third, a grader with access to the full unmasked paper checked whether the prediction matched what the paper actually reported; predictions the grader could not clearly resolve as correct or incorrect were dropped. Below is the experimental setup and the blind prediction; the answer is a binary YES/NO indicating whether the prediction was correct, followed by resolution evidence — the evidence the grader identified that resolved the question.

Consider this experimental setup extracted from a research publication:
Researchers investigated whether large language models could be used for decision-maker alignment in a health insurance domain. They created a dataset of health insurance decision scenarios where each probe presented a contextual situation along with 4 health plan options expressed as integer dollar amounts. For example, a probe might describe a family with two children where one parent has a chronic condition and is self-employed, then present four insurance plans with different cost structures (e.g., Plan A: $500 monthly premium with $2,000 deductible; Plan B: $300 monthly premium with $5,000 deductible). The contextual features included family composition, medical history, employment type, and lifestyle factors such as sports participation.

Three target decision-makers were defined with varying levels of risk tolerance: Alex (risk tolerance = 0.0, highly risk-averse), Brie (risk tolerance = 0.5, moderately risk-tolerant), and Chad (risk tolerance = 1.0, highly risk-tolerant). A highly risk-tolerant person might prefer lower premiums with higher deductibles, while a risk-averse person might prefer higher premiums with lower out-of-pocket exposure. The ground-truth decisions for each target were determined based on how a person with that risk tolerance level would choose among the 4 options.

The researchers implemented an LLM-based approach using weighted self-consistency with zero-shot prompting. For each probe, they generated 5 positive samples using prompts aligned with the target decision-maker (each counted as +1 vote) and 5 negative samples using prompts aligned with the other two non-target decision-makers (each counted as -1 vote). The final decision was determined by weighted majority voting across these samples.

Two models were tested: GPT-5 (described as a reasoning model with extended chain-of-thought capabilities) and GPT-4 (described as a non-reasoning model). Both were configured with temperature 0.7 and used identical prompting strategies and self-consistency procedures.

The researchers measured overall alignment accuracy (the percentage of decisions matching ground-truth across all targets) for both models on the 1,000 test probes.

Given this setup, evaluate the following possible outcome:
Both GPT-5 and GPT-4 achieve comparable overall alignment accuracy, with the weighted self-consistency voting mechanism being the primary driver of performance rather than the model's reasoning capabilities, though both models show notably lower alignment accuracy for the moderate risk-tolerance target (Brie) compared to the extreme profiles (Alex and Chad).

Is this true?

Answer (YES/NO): YES